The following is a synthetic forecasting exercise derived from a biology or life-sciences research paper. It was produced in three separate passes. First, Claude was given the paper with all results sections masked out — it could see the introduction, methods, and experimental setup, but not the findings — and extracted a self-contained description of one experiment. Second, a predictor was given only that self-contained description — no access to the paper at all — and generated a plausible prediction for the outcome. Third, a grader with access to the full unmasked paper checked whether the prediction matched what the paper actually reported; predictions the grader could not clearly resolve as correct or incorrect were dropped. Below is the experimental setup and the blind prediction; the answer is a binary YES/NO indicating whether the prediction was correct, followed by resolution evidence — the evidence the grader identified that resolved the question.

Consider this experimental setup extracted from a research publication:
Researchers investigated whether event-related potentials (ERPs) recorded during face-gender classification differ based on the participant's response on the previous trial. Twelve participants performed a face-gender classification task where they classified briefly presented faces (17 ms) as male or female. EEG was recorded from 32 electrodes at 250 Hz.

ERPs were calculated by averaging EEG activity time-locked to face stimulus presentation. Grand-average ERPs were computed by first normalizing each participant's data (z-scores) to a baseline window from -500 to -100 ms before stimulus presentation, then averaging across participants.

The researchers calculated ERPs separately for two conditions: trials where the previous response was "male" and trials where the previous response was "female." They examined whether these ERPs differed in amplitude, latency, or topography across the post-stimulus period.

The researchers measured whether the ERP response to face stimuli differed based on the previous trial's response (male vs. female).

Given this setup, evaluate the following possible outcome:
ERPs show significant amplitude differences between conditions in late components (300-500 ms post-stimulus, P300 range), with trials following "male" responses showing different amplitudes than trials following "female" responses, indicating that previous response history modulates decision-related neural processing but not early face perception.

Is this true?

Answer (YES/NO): NO